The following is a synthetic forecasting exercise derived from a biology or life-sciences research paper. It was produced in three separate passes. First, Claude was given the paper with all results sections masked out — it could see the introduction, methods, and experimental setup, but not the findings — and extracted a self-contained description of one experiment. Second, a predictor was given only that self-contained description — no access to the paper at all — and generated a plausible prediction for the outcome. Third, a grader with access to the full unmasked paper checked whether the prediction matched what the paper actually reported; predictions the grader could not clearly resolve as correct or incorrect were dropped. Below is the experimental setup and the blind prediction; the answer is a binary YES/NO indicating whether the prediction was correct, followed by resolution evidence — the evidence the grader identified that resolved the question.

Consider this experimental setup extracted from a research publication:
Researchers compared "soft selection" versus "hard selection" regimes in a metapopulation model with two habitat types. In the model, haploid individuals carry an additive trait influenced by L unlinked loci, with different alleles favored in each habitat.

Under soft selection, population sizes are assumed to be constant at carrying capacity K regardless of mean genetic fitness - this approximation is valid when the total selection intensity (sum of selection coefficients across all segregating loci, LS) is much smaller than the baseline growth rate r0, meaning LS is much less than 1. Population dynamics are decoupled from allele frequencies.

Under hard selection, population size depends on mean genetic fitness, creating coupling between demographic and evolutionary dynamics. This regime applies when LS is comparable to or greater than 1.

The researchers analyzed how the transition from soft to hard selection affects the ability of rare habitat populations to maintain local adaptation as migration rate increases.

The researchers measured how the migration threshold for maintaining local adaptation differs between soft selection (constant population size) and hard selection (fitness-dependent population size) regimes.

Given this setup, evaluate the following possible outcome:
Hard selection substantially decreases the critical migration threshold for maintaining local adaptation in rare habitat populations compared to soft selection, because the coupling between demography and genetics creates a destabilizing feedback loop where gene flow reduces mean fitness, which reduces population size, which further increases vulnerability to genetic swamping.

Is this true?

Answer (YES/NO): YES